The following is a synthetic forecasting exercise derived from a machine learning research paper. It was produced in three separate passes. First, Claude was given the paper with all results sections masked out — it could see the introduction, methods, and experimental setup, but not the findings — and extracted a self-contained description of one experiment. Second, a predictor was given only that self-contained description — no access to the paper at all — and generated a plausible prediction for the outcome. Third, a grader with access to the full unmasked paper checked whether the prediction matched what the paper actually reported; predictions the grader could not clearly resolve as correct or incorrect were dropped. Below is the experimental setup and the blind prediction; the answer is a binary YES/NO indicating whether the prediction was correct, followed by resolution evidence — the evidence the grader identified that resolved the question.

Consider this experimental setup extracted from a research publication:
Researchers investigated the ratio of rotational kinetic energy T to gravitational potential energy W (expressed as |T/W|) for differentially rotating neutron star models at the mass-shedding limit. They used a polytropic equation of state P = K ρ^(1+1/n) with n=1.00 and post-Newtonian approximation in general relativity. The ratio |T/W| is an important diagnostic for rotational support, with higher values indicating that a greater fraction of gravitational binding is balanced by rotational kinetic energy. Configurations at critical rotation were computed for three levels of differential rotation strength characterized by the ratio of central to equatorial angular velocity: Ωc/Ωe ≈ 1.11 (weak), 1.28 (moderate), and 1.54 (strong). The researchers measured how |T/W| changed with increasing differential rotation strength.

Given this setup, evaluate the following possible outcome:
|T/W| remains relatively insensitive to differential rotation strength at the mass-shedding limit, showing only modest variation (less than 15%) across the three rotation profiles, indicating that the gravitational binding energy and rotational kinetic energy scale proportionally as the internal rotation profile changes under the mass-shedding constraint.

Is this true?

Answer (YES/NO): NO